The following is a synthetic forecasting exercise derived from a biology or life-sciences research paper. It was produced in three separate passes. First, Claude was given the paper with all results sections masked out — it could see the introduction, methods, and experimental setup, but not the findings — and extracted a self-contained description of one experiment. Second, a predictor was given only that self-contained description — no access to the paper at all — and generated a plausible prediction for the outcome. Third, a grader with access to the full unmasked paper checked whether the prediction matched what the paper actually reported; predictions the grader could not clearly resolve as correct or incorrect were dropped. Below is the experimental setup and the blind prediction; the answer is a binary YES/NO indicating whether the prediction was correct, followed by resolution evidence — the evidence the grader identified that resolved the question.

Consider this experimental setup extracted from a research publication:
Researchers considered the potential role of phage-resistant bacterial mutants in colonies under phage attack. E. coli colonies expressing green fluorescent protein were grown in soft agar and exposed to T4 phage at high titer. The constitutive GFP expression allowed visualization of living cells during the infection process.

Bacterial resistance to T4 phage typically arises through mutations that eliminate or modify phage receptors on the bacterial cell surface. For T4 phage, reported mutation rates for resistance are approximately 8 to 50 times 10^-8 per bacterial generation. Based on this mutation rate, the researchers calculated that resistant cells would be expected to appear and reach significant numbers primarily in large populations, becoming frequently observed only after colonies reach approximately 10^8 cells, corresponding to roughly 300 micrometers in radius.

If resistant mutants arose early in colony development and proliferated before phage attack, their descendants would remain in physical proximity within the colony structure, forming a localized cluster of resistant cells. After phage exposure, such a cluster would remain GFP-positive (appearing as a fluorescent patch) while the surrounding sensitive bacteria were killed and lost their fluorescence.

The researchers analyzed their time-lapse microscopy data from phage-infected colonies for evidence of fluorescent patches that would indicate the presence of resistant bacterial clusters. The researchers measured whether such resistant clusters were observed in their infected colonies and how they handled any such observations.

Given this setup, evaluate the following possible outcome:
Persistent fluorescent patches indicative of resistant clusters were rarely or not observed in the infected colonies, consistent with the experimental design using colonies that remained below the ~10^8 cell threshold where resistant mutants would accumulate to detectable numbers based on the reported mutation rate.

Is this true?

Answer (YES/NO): NO